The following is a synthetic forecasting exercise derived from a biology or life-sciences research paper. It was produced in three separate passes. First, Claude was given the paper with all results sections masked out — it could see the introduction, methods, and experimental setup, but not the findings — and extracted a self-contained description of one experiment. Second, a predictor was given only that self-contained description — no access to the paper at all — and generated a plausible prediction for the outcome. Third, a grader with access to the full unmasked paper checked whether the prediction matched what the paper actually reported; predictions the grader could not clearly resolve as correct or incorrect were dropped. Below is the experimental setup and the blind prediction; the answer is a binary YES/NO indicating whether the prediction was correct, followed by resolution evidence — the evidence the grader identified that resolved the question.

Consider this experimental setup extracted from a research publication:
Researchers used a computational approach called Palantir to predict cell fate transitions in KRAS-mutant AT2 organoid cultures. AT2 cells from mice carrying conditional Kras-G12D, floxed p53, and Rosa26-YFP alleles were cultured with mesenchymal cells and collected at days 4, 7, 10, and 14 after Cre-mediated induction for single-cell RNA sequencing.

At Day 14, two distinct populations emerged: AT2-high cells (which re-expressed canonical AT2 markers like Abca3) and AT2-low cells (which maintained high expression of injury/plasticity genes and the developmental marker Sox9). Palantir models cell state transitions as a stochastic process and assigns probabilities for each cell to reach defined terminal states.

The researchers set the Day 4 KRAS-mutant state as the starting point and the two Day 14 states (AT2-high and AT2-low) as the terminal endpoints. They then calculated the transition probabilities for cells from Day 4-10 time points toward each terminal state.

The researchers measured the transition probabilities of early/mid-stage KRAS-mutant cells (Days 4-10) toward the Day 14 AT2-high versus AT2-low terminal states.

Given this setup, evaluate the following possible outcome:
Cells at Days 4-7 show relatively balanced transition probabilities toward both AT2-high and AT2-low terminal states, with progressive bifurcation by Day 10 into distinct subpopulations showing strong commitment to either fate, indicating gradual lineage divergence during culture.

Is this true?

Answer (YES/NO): NO